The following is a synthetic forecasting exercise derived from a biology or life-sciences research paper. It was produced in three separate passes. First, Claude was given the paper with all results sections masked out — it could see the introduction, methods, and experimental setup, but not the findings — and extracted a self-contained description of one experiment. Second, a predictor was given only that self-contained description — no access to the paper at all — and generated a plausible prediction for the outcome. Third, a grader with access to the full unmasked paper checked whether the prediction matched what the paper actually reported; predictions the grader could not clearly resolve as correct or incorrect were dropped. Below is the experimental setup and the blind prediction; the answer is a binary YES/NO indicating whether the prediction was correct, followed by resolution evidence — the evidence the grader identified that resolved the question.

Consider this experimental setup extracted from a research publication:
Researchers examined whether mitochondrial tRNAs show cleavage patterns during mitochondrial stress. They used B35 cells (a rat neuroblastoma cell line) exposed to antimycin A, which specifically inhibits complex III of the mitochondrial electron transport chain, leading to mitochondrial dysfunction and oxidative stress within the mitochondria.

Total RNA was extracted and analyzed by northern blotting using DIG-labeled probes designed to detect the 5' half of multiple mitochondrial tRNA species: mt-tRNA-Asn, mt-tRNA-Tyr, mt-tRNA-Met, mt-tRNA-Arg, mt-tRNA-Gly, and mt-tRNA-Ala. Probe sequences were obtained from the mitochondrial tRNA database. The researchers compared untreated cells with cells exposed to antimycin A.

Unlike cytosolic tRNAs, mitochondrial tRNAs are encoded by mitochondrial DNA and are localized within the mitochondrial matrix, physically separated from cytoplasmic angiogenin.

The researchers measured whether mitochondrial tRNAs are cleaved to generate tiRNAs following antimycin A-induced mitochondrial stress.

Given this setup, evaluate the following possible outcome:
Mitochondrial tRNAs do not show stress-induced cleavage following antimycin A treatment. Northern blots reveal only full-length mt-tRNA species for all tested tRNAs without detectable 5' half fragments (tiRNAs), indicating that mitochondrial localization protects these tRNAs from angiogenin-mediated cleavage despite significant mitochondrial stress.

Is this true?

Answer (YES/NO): NO